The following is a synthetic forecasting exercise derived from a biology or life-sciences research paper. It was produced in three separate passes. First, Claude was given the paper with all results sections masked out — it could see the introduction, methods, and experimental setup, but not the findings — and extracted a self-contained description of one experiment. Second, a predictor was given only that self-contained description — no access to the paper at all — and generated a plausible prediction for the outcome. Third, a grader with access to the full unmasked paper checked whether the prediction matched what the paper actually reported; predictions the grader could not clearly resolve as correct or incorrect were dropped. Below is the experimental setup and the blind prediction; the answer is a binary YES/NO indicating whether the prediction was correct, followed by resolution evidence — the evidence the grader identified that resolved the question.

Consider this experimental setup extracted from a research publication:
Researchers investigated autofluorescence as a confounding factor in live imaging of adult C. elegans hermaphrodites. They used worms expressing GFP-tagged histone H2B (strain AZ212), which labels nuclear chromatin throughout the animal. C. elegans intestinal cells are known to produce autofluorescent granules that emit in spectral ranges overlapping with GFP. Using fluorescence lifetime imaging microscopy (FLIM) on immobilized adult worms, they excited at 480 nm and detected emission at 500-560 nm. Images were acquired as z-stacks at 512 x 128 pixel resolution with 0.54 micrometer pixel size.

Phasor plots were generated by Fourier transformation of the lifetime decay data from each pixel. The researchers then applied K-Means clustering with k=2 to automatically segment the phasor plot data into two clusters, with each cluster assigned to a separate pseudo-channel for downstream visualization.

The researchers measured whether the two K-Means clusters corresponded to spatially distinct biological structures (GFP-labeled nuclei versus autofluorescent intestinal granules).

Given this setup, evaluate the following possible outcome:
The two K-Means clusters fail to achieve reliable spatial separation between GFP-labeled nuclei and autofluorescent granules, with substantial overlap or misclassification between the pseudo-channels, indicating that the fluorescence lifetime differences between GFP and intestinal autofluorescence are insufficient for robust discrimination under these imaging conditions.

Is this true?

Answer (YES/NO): NO